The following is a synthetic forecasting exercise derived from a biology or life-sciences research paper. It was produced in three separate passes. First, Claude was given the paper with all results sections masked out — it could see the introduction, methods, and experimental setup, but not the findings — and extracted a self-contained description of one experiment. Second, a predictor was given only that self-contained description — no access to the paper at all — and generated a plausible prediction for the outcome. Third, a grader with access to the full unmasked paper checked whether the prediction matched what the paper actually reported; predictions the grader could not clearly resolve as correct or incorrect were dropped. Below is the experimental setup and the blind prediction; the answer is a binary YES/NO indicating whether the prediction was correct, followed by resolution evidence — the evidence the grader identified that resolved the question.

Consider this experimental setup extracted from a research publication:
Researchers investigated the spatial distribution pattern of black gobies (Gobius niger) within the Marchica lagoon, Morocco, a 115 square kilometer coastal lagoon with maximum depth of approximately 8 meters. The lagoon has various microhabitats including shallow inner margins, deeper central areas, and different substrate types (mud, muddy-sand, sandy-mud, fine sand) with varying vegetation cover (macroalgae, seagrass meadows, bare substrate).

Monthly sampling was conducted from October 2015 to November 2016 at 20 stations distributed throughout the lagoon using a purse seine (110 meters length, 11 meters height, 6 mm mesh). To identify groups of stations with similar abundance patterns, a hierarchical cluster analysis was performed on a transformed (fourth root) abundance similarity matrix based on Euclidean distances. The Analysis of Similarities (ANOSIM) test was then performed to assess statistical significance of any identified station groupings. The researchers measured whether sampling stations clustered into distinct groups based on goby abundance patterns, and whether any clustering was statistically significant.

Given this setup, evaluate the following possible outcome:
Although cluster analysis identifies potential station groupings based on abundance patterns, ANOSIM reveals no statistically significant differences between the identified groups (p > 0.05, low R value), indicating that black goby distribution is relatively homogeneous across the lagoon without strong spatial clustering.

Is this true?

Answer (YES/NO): NO